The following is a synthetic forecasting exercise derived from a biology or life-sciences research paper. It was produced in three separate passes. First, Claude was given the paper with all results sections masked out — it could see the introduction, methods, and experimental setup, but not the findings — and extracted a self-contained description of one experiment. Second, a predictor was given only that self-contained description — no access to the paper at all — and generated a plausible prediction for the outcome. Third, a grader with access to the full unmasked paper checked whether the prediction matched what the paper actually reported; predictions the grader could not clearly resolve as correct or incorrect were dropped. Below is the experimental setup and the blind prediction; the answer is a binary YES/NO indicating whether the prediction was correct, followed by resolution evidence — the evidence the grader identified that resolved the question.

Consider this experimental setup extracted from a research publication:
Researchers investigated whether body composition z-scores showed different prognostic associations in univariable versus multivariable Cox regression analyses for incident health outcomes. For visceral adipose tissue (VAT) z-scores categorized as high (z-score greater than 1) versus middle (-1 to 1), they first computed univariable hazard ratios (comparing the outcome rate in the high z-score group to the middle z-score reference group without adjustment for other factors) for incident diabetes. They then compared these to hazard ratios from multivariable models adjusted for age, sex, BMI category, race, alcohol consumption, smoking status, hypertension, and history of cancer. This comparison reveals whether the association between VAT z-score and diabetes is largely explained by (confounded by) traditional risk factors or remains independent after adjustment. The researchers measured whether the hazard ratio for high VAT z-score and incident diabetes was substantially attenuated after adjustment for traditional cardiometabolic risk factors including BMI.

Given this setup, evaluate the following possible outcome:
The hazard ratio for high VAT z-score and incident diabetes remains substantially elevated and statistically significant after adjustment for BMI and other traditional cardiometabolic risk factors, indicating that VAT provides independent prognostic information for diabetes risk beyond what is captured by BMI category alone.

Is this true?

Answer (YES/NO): YES